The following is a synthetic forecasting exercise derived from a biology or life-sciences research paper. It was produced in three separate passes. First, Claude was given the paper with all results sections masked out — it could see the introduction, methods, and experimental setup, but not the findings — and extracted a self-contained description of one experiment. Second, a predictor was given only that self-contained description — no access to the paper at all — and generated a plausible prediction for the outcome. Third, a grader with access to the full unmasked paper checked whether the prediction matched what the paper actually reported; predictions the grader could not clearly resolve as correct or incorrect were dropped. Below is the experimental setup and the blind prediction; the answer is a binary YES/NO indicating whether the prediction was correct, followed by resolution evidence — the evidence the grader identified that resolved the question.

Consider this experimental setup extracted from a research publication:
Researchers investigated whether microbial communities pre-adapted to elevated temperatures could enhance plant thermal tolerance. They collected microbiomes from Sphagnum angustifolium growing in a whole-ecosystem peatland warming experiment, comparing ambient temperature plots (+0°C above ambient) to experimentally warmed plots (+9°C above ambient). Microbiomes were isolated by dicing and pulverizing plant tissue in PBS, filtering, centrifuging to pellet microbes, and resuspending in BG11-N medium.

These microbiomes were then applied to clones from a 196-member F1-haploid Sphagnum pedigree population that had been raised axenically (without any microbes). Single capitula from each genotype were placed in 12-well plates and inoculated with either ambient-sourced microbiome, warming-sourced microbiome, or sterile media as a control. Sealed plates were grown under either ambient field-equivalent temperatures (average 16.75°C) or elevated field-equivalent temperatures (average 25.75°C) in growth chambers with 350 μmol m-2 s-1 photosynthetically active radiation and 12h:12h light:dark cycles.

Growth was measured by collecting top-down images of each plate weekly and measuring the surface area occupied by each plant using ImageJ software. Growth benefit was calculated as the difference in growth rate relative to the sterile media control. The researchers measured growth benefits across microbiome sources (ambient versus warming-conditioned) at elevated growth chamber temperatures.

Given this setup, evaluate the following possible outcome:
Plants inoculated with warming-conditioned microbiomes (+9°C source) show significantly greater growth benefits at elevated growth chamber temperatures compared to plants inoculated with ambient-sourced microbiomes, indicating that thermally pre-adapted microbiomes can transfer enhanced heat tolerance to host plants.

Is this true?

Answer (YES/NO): YES